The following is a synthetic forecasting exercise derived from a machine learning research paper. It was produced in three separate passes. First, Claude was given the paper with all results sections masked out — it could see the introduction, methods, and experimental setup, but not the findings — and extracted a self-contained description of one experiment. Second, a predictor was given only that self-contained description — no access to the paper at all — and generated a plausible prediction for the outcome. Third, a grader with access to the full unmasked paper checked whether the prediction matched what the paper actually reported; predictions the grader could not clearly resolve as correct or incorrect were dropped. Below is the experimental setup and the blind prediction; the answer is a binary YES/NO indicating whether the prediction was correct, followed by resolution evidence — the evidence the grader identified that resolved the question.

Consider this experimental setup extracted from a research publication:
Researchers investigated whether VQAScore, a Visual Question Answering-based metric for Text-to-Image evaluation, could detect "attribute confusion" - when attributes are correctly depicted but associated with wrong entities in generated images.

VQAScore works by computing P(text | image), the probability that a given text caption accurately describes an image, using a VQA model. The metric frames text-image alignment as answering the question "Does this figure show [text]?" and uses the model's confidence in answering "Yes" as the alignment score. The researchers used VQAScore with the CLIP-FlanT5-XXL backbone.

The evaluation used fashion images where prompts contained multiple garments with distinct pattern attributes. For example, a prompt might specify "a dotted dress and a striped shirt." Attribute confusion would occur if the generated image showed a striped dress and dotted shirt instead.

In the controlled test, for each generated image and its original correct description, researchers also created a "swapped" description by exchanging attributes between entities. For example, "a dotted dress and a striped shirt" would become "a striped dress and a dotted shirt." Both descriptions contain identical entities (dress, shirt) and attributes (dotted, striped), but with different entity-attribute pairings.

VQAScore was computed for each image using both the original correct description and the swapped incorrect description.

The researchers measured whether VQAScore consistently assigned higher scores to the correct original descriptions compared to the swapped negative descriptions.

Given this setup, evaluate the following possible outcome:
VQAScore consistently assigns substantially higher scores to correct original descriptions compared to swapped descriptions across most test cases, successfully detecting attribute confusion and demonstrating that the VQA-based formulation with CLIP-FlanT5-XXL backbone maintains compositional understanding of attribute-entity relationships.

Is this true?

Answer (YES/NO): NO